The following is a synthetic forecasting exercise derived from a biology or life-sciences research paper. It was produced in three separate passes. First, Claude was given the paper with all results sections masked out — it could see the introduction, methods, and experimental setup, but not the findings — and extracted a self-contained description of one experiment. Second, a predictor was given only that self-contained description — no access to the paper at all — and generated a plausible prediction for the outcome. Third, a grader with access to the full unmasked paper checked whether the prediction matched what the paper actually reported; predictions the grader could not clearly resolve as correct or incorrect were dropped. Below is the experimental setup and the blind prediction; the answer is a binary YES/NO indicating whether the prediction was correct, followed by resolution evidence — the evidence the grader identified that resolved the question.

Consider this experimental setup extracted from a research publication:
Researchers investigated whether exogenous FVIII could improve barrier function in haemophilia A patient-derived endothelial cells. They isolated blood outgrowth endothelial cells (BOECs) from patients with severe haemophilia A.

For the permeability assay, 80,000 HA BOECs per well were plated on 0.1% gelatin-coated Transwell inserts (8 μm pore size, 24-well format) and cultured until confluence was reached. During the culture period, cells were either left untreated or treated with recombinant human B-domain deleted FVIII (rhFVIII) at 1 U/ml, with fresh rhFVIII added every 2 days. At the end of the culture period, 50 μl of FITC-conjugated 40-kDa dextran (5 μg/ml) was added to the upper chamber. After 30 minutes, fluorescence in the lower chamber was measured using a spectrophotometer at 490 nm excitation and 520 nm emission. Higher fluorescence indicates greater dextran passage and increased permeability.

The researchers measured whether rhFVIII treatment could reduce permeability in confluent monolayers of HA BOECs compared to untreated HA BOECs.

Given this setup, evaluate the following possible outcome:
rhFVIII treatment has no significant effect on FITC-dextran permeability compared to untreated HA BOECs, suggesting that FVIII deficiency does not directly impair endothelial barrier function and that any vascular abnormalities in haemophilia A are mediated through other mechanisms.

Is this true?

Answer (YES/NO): NO